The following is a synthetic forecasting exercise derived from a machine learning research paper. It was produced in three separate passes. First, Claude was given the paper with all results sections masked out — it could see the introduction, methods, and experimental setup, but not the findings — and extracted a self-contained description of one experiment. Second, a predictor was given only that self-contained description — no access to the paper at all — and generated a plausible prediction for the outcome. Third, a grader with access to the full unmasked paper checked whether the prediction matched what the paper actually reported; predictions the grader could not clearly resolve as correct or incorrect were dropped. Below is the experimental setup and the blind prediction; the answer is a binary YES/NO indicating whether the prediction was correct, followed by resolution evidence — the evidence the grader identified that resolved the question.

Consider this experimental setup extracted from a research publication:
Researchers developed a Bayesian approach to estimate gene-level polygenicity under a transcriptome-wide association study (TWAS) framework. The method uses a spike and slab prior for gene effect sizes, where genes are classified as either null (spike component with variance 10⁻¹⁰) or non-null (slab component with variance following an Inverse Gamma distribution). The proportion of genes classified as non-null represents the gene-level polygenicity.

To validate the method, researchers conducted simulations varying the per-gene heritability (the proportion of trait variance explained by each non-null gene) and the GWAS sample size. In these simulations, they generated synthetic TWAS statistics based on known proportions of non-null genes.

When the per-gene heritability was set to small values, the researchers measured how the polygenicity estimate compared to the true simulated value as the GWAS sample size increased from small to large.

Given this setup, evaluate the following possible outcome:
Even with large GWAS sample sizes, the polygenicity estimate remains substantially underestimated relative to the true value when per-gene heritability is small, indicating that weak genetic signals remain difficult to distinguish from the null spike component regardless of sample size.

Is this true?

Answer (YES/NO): NO